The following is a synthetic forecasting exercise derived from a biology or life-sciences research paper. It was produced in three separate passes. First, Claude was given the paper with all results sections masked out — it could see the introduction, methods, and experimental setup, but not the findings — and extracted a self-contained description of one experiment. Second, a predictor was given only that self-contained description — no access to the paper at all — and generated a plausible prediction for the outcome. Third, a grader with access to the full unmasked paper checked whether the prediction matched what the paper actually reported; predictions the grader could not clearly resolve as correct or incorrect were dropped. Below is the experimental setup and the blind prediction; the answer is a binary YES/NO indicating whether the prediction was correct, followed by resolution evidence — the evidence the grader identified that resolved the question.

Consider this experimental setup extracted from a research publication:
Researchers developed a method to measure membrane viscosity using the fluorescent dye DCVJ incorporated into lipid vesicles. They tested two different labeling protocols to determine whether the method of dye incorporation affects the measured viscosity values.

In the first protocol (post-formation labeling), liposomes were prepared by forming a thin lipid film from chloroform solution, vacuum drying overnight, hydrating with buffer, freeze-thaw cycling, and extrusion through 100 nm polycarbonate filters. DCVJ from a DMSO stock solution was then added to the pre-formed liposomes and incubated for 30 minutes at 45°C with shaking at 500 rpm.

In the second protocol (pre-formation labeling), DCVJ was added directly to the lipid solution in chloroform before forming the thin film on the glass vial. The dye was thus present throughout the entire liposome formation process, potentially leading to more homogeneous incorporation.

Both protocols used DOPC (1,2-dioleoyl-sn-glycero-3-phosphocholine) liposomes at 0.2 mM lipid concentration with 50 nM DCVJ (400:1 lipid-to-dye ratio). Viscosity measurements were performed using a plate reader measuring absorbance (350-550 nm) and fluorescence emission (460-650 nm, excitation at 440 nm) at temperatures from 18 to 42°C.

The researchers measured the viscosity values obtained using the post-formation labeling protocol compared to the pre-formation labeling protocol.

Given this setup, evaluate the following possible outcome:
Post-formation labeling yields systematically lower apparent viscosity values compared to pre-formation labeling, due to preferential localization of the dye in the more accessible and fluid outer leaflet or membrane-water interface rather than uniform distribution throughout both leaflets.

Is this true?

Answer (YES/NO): NO